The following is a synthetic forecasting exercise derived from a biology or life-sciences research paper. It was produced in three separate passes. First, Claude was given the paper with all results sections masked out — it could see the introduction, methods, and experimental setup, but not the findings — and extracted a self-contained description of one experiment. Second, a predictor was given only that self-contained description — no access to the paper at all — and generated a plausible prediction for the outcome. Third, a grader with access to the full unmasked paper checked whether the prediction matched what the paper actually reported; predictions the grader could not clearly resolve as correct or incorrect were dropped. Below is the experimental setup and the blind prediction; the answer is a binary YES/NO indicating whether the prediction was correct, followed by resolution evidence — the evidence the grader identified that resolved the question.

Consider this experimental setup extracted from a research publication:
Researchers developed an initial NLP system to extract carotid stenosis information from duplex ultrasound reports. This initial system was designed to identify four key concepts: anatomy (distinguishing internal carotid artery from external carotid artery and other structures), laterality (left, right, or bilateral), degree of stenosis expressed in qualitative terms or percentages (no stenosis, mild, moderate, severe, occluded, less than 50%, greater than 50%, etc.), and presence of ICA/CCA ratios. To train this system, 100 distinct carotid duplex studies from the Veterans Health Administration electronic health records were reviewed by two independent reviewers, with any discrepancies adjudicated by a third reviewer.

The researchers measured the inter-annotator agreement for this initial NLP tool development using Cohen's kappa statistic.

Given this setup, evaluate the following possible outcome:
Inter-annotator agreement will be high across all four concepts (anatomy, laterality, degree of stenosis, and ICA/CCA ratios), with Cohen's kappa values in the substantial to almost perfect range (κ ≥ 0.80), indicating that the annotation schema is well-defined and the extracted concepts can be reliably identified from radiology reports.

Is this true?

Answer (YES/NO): NO